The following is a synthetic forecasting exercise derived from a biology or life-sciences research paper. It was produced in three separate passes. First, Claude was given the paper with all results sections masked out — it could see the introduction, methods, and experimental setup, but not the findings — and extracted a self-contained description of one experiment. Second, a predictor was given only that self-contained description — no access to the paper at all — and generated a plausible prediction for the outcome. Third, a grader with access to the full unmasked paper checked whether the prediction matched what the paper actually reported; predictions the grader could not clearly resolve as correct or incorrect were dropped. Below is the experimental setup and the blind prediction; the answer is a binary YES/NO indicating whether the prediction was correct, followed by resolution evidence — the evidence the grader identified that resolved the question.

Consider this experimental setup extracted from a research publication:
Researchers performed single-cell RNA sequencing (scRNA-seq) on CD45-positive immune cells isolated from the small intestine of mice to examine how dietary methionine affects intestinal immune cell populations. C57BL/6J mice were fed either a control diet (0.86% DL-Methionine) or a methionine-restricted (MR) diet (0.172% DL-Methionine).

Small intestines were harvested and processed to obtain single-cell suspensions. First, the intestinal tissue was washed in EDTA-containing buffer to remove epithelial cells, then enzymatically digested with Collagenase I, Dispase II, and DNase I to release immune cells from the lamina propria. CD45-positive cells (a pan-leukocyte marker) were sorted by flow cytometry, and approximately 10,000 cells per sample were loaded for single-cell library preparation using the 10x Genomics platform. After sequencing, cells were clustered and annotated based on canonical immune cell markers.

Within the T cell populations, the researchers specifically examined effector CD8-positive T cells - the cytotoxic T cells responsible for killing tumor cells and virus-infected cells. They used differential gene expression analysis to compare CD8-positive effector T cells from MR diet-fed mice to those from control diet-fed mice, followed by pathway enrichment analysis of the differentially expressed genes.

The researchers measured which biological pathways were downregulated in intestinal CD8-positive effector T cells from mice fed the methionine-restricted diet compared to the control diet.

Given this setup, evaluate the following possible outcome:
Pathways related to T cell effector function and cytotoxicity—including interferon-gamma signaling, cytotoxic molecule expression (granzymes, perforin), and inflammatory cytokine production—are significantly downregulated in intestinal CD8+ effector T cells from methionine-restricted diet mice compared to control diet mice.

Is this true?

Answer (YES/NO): YES